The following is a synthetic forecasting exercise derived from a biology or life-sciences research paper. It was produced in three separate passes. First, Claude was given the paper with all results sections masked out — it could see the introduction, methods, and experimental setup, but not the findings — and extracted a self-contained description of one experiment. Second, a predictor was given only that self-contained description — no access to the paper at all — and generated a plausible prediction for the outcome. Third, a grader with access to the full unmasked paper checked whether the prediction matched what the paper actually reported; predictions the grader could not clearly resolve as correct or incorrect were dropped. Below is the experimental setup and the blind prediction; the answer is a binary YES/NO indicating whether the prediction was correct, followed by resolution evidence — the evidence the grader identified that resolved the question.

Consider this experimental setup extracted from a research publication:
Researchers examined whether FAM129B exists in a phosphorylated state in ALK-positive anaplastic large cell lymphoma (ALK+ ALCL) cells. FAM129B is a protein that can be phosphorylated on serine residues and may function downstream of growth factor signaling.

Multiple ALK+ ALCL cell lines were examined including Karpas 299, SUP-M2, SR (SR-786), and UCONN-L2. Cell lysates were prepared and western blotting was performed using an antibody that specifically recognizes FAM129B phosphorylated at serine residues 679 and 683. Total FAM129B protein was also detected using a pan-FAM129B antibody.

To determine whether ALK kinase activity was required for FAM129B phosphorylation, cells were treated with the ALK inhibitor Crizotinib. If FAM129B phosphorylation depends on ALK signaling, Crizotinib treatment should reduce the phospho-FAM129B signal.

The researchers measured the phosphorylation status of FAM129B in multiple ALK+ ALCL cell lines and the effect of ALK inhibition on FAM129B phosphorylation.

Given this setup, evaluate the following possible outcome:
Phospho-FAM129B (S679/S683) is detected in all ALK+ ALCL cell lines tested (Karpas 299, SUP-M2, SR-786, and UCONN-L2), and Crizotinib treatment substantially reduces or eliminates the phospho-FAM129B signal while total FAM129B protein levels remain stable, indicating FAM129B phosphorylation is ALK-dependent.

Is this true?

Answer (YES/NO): NO